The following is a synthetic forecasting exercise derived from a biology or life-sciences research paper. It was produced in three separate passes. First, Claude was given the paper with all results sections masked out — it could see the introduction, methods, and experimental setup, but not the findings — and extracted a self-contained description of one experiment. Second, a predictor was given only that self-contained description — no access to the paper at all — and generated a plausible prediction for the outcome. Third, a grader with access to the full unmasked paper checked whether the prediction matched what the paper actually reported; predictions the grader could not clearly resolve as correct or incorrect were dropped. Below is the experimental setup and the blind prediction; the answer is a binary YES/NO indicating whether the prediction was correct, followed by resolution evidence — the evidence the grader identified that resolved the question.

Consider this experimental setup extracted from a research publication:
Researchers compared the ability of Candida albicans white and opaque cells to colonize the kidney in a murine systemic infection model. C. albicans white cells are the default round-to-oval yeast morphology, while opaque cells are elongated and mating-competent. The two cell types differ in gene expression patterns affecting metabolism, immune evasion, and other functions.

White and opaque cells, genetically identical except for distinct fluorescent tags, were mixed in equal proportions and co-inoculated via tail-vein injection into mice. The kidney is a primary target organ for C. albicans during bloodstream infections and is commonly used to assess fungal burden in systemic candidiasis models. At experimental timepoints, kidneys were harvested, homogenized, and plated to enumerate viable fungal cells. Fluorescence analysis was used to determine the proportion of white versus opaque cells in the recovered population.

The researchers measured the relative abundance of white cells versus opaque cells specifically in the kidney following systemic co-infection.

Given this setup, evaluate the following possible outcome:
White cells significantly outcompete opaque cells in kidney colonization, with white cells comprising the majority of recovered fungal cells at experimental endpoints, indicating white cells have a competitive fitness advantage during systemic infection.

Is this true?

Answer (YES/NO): YES